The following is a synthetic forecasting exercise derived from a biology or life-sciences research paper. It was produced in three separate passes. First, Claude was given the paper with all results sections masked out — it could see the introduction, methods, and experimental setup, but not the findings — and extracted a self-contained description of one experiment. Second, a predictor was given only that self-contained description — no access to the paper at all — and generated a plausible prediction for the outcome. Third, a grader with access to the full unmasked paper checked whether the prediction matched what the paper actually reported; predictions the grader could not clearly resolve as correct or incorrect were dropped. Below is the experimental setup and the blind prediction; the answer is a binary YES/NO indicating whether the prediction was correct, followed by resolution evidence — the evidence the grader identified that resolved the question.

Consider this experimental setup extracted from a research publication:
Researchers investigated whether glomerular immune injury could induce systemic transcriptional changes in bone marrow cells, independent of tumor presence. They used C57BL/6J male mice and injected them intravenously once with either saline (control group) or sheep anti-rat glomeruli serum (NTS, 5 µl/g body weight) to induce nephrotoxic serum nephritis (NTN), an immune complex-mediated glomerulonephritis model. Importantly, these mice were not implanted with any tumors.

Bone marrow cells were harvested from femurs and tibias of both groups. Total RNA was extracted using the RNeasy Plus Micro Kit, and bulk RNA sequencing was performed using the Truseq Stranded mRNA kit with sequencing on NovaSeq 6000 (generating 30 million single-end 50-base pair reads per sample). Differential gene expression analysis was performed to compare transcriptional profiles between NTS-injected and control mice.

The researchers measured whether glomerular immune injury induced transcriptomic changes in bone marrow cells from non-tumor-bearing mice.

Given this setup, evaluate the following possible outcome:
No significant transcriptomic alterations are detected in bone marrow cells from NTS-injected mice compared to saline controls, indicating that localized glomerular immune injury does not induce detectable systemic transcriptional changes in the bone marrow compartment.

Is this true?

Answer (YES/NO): NO